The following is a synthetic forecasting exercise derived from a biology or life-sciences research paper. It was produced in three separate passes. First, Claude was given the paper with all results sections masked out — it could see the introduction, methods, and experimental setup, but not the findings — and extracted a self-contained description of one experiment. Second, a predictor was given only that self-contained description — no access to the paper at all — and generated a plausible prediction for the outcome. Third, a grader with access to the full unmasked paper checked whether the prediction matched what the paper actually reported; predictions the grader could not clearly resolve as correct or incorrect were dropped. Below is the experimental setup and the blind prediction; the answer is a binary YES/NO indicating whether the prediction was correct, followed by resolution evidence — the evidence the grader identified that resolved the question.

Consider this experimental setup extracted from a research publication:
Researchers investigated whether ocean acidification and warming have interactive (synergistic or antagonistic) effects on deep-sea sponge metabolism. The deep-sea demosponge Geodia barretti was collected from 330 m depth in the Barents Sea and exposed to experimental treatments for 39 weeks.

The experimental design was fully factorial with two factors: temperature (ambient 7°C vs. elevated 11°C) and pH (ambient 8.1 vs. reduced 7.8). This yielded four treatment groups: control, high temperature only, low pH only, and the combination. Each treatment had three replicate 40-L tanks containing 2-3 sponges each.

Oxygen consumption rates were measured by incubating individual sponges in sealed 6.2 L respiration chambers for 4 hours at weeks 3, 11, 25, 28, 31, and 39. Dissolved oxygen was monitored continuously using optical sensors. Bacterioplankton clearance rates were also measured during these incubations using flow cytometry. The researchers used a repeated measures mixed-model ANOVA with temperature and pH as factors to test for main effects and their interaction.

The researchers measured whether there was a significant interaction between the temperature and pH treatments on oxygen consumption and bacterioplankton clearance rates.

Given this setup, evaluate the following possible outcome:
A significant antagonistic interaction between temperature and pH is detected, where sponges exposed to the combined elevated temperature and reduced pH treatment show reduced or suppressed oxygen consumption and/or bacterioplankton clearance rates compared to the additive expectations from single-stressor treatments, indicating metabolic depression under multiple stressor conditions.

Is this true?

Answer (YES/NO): NO